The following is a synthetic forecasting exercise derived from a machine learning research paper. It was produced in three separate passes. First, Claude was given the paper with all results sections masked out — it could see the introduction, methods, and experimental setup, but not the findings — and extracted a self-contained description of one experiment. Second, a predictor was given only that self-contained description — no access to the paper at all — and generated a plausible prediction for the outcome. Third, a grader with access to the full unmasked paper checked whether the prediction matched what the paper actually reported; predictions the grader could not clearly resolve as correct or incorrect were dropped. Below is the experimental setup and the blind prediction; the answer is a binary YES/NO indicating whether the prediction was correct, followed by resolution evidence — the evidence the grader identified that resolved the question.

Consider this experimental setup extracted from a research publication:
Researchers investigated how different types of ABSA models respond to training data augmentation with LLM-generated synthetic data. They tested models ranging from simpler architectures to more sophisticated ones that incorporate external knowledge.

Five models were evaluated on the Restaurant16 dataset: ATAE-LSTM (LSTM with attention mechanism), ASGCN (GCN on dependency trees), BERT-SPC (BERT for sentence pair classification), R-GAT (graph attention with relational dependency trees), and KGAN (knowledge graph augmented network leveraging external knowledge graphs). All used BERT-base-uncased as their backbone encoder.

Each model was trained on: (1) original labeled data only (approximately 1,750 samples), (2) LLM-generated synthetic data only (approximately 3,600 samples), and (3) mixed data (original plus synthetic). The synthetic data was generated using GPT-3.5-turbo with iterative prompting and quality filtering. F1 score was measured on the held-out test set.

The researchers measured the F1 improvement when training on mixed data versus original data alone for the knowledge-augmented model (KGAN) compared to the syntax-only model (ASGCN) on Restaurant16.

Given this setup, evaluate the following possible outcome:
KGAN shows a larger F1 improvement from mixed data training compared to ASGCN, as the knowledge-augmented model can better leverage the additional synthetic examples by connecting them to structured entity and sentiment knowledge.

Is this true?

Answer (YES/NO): NO